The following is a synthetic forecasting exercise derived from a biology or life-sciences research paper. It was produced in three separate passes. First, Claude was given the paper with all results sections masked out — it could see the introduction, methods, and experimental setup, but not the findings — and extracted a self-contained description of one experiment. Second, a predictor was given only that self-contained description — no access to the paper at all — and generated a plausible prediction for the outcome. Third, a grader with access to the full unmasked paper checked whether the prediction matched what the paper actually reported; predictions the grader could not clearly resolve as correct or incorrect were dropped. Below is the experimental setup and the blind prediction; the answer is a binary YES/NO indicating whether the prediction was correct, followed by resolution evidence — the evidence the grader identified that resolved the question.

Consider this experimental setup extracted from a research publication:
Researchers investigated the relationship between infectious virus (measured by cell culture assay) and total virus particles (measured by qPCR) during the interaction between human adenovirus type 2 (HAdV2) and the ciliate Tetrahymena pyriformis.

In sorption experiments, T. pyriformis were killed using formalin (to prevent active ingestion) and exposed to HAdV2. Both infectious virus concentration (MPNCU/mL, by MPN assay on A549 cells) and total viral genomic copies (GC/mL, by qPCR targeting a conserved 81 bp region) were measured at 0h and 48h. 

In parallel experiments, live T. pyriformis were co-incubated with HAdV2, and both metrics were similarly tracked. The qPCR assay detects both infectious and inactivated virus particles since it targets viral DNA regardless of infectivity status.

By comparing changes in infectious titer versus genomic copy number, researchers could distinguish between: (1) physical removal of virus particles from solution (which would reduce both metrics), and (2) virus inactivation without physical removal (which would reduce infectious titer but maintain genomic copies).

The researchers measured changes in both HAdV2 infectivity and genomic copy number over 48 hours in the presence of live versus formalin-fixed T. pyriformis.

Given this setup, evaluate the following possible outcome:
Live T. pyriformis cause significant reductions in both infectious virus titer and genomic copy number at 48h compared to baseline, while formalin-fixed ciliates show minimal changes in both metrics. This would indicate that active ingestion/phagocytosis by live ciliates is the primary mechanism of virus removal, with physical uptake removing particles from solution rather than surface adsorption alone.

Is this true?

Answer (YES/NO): YES